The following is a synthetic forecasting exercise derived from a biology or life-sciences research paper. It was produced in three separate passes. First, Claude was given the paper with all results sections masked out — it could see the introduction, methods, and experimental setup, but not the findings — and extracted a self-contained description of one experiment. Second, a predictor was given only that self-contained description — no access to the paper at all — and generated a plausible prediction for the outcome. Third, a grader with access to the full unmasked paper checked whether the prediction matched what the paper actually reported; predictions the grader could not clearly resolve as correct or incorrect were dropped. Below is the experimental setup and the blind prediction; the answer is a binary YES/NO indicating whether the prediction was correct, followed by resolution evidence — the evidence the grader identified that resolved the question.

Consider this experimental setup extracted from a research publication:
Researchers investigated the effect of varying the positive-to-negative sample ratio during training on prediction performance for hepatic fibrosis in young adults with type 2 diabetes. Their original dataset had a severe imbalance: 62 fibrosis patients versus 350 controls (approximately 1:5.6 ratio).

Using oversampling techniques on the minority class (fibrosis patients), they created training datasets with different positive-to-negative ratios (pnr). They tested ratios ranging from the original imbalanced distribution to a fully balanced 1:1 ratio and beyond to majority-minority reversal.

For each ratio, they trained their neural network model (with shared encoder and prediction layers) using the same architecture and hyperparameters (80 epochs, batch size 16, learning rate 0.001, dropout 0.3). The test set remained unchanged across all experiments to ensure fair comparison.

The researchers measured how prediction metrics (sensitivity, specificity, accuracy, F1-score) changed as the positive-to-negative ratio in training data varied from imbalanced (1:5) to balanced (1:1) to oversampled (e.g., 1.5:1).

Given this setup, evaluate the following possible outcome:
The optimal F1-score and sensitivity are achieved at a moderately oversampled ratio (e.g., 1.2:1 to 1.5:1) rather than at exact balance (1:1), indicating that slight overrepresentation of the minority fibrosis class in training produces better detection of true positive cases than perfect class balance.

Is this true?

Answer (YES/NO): NO